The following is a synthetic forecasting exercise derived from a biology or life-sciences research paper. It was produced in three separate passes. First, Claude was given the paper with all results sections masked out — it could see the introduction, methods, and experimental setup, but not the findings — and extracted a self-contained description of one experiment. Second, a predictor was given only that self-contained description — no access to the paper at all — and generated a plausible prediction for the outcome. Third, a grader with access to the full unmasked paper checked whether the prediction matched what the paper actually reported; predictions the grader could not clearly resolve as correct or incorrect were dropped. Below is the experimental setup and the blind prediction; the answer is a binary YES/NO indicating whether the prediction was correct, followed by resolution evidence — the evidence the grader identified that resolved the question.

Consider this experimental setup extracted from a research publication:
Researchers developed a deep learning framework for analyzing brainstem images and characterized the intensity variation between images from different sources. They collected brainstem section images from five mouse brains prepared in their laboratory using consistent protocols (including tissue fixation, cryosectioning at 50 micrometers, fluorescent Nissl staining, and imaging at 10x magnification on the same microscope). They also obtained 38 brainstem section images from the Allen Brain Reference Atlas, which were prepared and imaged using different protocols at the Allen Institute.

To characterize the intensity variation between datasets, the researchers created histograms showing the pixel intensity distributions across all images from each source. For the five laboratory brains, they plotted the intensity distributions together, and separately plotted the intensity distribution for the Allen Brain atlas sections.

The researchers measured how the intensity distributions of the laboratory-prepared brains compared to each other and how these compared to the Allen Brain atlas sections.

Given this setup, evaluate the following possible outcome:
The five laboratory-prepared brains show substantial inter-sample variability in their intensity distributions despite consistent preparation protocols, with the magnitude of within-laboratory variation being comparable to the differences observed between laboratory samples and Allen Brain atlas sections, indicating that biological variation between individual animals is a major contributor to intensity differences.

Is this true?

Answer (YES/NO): NO